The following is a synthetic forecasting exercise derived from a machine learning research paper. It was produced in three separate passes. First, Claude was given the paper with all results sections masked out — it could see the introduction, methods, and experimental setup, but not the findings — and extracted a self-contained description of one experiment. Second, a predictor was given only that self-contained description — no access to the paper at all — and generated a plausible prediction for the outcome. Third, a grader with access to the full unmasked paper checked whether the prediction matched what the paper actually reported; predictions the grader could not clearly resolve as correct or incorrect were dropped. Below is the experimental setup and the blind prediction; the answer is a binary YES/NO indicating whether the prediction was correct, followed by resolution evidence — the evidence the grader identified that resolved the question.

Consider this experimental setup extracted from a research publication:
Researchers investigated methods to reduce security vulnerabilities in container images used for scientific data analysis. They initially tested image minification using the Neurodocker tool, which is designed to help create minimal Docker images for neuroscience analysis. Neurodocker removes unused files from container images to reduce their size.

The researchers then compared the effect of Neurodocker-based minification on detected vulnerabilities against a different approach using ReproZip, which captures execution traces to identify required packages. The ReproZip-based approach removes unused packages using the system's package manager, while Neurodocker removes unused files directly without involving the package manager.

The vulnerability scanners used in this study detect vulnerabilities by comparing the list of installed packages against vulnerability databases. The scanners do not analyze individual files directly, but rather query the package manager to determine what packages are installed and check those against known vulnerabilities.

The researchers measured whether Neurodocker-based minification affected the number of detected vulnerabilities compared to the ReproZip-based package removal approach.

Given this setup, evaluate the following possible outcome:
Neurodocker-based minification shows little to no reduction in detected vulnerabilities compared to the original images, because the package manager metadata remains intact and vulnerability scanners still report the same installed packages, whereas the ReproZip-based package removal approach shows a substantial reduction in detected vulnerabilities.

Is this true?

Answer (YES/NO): YES